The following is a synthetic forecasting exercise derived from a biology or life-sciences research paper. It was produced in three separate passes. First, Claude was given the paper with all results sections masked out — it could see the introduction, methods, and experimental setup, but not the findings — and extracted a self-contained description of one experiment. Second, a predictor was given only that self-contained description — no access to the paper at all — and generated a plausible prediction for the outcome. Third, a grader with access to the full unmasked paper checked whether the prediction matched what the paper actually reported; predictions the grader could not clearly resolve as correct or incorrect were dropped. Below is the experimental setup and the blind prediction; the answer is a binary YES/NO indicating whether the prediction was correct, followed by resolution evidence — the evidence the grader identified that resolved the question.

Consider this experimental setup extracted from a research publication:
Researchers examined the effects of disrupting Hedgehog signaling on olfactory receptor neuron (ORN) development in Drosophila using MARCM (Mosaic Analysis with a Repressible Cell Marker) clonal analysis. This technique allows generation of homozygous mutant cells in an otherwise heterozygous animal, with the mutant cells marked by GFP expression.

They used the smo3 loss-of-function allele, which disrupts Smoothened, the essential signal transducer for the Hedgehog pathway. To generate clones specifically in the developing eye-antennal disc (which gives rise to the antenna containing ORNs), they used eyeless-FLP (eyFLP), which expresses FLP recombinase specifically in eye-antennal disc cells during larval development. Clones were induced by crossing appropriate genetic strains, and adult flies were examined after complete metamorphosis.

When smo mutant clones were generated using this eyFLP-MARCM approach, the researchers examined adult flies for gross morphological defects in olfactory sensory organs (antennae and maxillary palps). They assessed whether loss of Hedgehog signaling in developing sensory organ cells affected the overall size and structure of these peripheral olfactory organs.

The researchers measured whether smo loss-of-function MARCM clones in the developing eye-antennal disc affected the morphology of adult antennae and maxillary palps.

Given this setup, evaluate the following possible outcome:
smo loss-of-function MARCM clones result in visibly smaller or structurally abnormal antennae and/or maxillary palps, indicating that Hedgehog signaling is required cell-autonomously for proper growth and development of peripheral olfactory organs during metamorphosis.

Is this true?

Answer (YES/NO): NO